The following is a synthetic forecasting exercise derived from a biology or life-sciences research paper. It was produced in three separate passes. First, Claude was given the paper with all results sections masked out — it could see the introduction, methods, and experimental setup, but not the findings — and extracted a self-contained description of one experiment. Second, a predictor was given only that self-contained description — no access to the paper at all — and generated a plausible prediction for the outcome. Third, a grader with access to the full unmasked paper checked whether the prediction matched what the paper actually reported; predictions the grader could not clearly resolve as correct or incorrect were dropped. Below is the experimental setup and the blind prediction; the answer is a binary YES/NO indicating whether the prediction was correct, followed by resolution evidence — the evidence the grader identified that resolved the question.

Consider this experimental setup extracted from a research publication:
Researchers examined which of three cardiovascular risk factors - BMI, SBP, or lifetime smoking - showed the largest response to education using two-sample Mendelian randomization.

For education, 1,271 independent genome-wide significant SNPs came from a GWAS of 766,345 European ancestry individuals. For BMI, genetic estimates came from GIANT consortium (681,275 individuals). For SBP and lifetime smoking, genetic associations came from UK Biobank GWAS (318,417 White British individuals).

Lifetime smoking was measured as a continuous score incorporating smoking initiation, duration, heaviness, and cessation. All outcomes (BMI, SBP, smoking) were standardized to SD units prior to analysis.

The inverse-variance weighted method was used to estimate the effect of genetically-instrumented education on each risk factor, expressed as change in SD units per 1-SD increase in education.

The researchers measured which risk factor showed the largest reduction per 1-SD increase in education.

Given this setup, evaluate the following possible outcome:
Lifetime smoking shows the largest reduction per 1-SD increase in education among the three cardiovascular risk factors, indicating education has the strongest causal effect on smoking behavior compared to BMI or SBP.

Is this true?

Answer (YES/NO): YES